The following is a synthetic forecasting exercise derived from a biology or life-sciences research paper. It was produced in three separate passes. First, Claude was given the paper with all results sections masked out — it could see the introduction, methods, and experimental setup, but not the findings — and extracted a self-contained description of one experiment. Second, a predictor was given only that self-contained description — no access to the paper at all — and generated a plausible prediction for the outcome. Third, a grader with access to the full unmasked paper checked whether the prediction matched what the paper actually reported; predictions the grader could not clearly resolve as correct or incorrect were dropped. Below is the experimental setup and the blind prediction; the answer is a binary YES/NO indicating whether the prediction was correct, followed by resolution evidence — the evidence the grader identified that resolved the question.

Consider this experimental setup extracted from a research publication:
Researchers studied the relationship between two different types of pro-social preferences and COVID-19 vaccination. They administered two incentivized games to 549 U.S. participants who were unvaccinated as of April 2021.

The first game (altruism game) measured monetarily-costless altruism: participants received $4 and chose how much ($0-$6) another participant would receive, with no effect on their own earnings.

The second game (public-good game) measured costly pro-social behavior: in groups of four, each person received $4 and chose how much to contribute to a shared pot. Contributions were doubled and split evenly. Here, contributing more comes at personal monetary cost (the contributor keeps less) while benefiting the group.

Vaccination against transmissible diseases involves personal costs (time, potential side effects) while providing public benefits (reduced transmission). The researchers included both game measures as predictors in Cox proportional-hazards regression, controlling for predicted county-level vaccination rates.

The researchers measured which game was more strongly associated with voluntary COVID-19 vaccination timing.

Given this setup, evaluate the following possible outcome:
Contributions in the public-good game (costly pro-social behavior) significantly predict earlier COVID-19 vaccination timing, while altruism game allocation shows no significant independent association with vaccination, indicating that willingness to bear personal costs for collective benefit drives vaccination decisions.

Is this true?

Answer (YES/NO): YES